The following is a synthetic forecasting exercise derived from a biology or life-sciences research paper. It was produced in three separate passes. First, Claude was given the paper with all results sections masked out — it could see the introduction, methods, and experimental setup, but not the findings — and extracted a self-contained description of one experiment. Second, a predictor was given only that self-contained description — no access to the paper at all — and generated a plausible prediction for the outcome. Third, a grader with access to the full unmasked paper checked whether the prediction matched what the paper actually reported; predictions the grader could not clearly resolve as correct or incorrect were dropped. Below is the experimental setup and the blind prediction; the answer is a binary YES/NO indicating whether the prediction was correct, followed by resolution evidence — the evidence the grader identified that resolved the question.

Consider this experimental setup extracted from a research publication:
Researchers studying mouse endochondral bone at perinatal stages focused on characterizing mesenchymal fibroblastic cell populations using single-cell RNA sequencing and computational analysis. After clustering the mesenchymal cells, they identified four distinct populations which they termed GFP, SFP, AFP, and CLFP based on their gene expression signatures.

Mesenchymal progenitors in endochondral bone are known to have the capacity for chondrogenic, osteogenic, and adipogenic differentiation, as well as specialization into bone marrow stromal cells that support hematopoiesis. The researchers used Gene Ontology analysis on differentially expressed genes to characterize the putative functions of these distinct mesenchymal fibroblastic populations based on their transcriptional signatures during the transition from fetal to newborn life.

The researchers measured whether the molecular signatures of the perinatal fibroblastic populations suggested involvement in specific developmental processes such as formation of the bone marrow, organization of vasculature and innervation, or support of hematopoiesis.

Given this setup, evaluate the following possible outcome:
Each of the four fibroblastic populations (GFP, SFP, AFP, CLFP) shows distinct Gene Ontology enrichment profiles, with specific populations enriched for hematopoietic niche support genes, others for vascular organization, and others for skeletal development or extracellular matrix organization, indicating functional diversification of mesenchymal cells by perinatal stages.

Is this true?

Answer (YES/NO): YES